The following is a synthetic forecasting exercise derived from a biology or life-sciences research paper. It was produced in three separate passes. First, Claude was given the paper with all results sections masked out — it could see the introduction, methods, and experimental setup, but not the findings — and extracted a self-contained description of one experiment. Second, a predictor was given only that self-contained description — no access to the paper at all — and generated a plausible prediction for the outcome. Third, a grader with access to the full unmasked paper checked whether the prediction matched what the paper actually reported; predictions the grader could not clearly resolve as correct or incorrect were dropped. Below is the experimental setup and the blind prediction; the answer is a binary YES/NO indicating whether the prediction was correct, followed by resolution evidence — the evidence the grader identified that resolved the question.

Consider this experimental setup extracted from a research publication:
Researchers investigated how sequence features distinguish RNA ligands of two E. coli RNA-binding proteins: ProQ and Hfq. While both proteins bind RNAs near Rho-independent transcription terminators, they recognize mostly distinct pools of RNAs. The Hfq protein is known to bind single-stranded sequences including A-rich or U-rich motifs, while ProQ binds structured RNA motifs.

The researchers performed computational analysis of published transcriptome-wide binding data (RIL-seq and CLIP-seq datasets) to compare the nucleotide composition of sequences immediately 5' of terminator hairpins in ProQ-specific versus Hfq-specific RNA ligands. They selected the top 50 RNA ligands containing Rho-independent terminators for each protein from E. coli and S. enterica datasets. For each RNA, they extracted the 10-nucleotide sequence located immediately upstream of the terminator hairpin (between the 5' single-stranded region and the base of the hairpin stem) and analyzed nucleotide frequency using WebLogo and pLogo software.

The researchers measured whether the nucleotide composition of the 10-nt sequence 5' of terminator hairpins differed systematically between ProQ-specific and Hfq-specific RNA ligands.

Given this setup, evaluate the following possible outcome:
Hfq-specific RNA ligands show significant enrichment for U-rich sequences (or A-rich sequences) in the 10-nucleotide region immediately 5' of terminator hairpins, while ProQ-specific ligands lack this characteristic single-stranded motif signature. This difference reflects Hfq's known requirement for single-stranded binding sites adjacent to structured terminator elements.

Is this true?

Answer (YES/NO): NO